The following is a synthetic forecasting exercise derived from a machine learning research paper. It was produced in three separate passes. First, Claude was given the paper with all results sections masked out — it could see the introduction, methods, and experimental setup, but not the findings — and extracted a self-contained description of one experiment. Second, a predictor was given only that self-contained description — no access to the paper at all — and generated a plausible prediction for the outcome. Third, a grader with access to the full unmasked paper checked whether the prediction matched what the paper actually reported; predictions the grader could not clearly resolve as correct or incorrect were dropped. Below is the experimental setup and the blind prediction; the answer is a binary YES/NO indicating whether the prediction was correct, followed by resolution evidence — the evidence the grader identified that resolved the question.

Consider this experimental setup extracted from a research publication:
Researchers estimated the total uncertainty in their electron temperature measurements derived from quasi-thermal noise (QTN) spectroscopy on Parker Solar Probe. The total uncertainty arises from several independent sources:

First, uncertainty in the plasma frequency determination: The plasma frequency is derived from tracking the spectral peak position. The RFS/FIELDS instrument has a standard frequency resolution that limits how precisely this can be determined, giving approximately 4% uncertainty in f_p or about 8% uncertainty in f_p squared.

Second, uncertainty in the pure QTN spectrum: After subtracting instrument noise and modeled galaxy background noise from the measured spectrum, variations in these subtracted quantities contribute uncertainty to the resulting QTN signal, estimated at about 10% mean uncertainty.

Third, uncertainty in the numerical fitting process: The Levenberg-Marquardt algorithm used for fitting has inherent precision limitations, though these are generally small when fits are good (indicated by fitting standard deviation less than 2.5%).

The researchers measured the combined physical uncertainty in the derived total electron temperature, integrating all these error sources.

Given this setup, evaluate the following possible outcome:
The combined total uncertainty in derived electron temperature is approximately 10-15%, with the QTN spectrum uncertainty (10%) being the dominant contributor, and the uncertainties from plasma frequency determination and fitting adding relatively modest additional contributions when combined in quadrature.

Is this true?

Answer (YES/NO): NO